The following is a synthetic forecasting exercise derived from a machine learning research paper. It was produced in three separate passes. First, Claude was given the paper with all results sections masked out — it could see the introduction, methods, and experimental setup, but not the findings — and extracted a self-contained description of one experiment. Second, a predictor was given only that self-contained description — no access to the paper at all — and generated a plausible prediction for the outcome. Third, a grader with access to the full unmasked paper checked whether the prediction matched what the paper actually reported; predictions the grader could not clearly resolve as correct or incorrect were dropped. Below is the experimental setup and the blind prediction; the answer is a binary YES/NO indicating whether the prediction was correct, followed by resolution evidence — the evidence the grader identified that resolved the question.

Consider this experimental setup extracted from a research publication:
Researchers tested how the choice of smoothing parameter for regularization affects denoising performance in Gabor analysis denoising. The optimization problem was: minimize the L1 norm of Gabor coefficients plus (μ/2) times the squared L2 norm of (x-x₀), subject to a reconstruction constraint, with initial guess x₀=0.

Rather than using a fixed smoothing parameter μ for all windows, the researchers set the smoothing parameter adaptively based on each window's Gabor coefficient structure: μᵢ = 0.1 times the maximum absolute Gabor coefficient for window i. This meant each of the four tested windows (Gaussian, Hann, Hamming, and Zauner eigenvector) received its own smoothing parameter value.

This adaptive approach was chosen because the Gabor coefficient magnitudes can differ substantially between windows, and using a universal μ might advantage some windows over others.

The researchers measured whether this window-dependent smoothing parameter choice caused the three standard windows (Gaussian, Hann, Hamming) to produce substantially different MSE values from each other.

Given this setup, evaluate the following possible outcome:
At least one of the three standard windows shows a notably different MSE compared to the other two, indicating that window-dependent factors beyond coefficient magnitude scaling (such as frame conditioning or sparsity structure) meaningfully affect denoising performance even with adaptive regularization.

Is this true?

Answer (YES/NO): NO